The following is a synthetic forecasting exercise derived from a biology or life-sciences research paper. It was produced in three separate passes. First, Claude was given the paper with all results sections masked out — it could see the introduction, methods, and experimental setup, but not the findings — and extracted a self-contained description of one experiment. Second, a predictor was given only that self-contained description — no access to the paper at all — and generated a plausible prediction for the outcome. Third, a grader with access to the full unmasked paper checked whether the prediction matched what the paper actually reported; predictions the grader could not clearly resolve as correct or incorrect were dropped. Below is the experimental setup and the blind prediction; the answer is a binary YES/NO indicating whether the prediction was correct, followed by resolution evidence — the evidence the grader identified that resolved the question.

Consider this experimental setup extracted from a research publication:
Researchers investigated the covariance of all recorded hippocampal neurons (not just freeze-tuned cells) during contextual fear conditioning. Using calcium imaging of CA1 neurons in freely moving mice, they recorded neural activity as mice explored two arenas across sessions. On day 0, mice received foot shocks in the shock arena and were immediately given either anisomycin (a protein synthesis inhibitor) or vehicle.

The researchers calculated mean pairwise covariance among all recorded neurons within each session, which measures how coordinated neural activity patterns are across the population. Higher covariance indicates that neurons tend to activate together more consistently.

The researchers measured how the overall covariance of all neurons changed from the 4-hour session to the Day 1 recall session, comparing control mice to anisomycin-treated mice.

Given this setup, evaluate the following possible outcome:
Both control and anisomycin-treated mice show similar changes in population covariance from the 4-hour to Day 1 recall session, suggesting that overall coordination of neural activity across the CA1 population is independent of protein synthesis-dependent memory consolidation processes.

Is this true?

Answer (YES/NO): NO